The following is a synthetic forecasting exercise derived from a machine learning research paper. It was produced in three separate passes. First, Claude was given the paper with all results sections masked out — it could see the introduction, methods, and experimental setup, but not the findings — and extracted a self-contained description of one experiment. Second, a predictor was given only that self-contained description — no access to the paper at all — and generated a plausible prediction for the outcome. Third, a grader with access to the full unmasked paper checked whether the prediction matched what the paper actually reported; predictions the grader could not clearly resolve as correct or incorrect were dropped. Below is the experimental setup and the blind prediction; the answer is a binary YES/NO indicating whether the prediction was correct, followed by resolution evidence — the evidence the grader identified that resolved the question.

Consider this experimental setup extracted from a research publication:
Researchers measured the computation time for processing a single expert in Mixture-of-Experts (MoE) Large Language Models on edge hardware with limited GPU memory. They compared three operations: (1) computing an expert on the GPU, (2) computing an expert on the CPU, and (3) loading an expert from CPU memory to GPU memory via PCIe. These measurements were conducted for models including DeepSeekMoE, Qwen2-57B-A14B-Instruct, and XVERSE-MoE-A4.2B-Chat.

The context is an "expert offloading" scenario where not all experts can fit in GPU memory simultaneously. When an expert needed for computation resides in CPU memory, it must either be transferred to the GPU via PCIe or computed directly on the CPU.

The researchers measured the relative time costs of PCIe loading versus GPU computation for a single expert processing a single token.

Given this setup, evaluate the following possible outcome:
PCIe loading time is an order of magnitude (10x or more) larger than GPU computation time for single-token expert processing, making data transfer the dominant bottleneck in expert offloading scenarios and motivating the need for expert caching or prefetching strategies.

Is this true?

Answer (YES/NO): YES